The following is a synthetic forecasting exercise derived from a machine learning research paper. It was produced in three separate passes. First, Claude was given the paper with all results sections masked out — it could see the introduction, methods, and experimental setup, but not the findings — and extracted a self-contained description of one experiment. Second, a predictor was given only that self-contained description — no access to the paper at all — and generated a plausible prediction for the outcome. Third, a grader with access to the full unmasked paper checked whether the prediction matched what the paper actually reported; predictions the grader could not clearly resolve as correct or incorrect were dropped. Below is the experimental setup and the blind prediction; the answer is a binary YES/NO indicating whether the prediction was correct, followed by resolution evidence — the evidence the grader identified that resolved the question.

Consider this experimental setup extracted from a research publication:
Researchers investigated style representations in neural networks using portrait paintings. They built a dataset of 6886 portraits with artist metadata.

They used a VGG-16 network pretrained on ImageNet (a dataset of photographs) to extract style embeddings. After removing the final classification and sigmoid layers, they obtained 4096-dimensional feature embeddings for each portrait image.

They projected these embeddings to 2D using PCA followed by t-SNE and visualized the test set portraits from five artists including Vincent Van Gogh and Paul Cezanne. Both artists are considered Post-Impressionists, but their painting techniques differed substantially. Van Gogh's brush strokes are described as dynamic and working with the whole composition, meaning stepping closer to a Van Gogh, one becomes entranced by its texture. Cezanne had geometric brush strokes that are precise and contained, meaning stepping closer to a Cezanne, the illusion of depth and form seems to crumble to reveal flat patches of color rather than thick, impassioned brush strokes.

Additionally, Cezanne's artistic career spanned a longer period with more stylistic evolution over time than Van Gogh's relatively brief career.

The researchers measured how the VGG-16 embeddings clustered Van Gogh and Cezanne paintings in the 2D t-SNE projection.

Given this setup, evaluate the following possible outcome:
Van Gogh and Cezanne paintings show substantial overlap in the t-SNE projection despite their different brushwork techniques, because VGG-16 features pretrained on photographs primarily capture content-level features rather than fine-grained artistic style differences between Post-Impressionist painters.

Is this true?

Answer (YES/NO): NO